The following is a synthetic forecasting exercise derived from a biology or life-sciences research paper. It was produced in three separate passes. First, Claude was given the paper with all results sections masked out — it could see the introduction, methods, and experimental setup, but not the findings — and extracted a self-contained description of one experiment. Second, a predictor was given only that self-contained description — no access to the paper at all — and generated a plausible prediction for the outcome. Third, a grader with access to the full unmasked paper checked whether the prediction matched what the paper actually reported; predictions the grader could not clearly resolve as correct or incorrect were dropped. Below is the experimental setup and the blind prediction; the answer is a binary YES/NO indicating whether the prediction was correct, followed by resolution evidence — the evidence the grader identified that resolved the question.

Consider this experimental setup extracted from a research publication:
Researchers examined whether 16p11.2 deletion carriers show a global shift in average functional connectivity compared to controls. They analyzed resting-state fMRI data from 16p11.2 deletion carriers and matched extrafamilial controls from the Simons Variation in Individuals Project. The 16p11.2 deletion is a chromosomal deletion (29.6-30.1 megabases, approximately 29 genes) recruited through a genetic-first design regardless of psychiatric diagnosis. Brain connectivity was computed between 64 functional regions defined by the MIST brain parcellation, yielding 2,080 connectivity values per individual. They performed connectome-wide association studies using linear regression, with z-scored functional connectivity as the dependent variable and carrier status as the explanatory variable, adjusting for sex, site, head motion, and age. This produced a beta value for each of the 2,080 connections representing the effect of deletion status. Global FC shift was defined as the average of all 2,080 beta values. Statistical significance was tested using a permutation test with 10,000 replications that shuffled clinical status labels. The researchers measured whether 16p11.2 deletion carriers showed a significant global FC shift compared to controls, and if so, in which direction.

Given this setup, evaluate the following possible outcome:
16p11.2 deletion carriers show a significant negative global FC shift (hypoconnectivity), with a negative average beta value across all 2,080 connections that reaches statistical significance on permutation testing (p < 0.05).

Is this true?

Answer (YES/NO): NO